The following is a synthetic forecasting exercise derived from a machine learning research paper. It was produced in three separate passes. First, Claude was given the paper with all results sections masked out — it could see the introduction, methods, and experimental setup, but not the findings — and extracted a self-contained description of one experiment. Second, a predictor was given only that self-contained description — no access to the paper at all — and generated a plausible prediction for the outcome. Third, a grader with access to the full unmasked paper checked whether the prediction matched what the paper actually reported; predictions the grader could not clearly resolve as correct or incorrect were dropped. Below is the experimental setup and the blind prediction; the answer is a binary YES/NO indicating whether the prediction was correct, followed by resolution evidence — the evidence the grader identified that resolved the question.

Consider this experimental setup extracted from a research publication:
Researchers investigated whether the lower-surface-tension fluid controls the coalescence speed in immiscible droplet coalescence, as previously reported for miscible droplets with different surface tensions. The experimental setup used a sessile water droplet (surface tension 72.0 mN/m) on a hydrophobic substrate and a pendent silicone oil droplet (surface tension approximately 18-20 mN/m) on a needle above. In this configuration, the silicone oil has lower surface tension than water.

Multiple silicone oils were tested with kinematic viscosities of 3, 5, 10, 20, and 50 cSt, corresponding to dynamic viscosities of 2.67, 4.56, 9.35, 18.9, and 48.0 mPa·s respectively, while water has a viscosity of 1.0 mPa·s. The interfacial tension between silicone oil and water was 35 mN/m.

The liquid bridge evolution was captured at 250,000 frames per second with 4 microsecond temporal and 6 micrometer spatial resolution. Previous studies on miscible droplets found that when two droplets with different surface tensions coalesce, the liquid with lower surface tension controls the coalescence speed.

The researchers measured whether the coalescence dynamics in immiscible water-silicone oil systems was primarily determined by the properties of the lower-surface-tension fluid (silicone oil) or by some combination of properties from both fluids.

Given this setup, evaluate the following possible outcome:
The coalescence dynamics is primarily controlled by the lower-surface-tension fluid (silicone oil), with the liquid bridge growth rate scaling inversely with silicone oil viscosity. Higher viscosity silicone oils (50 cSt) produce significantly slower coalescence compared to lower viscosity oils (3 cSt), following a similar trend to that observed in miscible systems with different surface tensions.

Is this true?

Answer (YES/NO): NO